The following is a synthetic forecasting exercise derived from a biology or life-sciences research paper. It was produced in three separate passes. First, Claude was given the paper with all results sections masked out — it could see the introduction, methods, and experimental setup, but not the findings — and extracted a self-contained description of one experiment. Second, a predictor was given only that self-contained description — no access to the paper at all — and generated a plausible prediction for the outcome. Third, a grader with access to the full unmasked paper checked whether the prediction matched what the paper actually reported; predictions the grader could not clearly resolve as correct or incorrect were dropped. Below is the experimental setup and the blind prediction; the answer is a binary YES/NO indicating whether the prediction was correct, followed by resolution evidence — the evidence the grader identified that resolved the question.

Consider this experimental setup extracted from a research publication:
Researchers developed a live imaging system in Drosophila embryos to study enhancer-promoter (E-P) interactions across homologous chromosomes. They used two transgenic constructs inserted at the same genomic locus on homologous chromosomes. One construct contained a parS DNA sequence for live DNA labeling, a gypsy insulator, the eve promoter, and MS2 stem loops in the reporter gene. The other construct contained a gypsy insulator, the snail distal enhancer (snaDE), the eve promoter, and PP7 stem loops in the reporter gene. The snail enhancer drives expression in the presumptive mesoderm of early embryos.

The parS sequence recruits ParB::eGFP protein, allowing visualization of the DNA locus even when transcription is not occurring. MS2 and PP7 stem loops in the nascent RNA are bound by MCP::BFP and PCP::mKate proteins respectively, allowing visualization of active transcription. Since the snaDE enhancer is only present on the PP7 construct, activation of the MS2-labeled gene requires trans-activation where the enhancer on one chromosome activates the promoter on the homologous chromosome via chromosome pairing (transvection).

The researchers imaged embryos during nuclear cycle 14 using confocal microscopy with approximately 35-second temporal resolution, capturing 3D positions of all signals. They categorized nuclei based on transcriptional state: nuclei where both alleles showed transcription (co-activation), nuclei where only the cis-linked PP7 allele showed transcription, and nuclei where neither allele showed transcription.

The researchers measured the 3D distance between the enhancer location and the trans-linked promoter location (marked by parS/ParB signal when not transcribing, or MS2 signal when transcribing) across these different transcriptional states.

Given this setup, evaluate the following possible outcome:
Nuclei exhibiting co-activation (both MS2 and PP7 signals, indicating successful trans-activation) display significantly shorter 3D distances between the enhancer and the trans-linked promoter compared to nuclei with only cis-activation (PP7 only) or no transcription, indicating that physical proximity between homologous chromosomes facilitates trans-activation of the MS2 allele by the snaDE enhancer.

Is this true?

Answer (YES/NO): YES